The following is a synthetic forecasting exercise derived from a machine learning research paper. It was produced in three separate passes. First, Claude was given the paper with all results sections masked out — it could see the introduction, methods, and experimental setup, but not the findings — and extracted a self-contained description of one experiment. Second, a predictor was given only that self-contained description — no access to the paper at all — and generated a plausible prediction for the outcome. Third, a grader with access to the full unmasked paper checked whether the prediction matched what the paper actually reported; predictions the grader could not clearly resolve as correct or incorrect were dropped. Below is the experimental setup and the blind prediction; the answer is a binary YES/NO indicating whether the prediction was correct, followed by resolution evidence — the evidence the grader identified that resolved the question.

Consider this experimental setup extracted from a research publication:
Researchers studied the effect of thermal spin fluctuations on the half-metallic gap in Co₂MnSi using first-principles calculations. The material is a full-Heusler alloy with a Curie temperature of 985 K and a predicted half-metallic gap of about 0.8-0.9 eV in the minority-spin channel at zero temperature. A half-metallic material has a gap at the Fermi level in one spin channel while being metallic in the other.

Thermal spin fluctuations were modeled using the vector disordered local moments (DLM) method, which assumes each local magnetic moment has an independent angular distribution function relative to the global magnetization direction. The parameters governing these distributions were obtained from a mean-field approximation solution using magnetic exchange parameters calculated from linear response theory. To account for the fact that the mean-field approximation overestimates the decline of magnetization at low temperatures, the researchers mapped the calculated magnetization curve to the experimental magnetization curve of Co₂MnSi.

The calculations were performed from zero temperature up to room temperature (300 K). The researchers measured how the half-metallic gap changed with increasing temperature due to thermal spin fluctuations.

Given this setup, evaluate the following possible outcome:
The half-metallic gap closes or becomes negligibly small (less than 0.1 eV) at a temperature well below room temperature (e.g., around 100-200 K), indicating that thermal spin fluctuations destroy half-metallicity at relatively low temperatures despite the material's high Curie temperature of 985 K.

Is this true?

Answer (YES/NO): NO